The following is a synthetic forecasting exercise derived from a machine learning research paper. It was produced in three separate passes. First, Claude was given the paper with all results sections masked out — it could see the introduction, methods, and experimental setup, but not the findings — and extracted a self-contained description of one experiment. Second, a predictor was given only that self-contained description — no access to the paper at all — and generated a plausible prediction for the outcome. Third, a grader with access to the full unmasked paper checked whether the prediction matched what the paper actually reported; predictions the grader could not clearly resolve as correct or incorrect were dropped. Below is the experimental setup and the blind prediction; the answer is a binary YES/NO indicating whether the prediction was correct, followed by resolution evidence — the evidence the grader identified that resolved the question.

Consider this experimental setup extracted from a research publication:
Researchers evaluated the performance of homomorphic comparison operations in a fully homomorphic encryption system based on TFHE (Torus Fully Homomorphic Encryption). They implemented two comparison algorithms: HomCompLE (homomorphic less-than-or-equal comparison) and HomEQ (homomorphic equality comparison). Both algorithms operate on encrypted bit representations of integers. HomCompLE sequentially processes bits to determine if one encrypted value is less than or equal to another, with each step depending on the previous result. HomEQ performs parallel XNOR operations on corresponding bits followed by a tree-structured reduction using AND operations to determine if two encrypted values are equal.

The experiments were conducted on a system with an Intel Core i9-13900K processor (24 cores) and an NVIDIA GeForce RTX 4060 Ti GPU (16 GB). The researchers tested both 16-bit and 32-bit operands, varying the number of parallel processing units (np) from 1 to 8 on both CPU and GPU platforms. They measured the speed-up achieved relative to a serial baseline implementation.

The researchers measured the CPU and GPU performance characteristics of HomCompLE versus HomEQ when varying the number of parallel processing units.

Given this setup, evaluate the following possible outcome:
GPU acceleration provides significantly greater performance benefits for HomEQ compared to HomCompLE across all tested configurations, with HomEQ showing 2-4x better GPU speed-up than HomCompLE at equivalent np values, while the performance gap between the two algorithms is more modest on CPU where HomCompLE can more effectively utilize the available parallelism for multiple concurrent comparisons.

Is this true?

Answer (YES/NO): NO